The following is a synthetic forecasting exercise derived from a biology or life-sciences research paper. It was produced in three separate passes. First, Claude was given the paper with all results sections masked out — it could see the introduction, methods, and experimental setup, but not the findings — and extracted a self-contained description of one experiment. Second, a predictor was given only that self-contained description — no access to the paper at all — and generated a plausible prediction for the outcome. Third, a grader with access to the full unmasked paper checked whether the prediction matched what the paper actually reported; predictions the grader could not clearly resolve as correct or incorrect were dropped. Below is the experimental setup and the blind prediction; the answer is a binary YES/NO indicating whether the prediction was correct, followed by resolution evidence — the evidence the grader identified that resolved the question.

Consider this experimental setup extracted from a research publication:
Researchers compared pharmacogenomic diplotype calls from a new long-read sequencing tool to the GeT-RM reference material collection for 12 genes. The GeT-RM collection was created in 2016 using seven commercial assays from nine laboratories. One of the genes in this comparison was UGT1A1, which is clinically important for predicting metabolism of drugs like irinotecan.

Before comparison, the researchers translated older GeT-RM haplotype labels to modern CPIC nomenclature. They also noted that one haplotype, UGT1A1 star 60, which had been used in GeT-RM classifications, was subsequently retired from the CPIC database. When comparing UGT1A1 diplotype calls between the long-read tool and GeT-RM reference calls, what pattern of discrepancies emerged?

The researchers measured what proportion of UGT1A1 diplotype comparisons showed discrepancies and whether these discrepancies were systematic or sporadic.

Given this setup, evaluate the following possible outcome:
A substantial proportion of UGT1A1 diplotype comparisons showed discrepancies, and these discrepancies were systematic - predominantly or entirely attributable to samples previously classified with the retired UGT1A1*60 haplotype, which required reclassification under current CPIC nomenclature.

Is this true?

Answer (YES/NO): YES